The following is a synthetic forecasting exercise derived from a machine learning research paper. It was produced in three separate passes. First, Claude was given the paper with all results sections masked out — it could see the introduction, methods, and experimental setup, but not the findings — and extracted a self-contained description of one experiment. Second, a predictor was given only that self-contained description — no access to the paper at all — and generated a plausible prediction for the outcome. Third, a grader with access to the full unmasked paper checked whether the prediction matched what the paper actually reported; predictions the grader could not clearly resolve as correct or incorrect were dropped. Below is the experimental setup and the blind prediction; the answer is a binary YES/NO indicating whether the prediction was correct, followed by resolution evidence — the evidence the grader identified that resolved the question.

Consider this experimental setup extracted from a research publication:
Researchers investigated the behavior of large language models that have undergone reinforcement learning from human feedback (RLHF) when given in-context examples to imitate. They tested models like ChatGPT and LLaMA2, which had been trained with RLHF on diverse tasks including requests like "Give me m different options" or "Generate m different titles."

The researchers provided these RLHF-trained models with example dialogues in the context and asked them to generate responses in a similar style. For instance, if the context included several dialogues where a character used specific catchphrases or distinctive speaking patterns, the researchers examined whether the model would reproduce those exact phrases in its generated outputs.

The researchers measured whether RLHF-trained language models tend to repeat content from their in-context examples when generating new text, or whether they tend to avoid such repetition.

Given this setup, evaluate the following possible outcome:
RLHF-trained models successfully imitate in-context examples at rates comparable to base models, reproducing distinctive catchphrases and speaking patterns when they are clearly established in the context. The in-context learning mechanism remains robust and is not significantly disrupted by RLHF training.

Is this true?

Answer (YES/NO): NO